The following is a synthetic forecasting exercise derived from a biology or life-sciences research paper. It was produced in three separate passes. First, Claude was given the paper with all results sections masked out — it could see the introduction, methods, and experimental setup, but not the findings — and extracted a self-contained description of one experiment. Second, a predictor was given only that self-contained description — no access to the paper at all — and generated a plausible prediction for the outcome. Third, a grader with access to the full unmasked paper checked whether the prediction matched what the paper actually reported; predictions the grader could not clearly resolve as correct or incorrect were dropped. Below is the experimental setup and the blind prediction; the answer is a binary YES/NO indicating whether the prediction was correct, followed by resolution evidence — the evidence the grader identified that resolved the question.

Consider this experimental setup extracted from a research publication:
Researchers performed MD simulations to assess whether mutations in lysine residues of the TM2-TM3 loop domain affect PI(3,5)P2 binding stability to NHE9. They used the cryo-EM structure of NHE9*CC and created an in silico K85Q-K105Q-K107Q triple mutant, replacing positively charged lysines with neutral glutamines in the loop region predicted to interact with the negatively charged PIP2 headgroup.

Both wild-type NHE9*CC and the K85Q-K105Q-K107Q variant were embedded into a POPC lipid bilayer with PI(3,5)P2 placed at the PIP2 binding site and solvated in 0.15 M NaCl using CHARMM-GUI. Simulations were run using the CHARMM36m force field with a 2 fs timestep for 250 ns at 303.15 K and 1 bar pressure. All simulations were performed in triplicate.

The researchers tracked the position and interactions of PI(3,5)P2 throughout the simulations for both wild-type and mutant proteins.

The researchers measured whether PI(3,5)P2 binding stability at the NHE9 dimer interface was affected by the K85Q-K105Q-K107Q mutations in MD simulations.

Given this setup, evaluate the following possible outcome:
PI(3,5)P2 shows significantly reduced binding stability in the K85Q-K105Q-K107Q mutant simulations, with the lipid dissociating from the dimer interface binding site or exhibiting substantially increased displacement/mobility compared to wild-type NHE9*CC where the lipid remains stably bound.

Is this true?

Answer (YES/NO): YES